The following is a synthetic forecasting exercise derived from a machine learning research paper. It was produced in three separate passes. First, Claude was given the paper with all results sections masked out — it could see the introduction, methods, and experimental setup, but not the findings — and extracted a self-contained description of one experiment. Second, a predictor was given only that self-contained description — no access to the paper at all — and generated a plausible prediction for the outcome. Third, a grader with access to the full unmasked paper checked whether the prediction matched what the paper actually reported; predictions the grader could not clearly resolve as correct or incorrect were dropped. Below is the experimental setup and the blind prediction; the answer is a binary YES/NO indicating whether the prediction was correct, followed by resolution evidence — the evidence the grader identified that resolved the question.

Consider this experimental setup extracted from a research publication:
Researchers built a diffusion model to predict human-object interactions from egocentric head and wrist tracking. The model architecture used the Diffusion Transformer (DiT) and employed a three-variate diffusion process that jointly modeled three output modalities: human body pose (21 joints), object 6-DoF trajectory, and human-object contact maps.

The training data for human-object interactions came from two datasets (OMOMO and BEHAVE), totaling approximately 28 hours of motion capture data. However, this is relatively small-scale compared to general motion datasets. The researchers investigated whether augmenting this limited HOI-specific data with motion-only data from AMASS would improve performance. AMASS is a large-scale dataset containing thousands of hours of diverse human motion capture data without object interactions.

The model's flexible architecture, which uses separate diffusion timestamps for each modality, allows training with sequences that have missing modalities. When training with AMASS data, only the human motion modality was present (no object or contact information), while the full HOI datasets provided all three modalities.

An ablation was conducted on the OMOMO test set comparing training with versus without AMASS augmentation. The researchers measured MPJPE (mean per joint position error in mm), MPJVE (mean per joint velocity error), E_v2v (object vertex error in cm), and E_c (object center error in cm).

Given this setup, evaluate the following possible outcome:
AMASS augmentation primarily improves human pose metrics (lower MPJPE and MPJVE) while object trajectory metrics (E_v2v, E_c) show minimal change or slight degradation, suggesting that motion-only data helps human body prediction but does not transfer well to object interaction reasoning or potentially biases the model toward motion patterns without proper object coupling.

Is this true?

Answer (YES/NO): NO